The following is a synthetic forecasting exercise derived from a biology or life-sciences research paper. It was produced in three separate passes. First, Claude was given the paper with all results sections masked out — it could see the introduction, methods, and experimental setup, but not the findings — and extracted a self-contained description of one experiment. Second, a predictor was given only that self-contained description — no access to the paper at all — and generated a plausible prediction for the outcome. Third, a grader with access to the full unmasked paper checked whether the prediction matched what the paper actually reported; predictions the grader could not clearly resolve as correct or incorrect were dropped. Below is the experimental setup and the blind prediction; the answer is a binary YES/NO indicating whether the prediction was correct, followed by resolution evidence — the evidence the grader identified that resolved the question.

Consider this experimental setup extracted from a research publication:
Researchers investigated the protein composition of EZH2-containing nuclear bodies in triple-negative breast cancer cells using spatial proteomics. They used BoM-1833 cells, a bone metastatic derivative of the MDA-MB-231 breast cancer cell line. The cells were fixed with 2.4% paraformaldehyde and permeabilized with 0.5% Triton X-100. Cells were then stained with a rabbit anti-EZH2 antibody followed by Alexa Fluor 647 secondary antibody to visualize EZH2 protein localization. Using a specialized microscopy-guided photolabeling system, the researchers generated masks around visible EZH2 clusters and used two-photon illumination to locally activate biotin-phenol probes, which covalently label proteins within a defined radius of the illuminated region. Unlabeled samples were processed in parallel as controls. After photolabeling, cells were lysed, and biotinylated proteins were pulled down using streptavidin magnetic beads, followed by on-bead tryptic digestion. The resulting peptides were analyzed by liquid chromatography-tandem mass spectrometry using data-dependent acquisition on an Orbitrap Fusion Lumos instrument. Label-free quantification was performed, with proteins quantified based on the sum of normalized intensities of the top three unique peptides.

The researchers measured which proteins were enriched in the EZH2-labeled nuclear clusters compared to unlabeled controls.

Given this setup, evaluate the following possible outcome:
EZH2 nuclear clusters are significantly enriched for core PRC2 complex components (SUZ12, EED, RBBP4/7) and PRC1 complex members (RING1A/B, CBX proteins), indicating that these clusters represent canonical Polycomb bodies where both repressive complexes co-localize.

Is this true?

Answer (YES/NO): NO